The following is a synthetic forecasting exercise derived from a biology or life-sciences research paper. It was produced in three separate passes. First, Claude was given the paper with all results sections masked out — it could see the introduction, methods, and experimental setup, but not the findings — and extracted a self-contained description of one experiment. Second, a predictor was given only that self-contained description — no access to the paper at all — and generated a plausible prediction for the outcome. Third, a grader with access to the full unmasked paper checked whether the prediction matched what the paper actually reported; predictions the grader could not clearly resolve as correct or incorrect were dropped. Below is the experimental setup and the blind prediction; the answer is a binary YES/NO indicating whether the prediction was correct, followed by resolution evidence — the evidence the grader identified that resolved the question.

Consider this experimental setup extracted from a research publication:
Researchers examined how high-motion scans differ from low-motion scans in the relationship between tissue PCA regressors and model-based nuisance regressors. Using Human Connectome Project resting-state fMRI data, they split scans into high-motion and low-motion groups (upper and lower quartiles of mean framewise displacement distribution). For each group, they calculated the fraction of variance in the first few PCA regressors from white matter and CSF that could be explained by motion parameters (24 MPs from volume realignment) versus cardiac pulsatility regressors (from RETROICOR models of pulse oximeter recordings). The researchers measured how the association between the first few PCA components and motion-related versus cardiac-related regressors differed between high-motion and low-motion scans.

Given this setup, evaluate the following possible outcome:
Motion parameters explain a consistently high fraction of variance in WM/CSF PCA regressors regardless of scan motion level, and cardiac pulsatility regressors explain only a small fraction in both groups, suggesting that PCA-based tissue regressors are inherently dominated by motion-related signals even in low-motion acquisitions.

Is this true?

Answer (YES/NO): NO